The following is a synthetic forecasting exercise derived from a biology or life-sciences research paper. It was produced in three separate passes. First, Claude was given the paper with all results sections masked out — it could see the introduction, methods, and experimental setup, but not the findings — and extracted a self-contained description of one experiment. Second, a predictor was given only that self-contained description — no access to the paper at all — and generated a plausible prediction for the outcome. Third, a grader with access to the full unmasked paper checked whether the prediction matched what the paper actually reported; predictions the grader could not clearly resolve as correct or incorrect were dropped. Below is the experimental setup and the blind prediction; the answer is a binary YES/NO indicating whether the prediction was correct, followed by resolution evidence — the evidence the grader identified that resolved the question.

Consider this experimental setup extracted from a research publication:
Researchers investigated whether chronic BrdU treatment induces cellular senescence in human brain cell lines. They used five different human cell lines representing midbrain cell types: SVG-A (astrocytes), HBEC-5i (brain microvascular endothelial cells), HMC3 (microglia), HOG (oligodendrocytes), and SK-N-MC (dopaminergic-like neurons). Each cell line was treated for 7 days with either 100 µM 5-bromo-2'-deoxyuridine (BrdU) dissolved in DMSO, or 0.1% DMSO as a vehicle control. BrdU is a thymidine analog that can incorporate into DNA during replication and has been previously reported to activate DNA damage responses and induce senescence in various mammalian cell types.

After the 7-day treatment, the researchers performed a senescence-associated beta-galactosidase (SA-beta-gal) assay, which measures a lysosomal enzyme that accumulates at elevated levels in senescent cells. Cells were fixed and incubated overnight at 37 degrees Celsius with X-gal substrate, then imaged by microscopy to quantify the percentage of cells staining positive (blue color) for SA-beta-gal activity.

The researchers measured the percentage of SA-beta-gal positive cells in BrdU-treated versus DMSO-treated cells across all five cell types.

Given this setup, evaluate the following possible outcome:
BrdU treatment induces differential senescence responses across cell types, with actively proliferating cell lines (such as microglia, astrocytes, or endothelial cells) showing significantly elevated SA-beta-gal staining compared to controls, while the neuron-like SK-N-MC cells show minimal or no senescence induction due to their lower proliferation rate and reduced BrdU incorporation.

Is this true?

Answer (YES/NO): NO